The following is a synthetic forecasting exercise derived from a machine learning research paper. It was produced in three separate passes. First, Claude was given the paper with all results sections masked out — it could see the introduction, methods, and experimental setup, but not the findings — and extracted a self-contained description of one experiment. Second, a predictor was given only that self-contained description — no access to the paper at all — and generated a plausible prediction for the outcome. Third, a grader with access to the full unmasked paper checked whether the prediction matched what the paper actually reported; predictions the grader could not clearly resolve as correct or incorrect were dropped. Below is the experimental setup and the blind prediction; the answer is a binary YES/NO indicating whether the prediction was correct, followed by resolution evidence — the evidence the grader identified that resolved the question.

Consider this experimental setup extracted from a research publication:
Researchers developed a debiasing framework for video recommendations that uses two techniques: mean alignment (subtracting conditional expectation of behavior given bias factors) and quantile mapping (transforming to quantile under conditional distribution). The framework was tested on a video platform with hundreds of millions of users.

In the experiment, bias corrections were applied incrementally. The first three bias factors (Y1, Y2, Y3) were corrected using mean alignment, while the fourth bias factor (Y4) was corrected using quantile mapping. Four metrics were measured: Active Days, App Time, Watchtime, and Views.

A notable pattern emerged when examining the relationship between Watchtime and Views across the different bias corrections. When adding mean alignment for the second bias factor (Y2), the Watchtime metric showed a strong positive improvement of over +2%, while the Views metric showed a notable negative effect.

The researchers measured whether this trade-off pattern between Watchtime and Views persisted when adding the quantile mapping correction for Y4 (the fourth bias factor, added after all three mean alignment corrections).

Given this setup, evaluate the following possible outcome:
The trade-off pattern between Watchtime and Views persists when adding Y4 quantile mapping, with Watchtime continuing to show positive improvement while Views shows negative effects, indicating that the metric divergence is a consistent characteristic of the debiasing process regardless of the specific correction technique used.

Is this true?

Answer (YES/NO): NO